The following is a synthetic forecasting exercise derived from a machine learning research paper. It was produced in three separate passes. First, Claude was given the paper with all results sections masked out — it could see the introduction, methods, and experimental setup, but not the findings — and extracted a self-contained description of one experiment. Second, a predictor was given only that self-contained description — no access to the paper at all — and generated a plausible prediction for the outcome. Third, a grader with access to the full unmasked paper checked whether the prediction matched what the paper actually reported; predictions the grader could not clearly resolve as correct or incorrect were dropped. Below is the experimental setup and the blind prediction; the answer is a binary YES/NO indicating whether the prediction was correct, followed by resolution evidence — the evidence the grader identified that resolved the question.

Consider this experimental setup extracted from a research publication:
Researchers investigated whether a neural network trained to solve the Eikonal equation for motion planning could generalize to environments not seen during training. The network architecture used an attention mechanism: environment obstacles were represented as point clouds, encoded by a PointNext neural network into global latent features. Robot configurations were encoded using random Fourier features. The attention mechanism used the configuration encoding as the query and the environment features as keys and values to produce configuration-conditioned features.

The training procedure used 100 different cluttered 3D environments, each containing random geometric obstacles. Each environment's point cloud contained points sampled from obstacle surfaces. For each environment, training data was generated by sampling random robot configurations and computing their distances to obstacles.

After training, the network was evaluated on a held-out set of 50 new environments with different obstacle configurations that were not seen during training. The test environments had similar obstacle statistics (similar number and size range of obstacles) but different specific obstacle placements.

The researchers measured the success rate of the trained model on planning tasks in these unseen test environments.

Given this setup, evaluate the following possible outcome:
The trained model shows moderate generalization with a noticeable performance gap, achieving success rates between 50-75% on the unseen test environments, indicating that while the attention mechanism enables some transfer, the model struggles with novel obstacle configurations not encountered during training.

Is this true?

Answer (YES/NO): NO